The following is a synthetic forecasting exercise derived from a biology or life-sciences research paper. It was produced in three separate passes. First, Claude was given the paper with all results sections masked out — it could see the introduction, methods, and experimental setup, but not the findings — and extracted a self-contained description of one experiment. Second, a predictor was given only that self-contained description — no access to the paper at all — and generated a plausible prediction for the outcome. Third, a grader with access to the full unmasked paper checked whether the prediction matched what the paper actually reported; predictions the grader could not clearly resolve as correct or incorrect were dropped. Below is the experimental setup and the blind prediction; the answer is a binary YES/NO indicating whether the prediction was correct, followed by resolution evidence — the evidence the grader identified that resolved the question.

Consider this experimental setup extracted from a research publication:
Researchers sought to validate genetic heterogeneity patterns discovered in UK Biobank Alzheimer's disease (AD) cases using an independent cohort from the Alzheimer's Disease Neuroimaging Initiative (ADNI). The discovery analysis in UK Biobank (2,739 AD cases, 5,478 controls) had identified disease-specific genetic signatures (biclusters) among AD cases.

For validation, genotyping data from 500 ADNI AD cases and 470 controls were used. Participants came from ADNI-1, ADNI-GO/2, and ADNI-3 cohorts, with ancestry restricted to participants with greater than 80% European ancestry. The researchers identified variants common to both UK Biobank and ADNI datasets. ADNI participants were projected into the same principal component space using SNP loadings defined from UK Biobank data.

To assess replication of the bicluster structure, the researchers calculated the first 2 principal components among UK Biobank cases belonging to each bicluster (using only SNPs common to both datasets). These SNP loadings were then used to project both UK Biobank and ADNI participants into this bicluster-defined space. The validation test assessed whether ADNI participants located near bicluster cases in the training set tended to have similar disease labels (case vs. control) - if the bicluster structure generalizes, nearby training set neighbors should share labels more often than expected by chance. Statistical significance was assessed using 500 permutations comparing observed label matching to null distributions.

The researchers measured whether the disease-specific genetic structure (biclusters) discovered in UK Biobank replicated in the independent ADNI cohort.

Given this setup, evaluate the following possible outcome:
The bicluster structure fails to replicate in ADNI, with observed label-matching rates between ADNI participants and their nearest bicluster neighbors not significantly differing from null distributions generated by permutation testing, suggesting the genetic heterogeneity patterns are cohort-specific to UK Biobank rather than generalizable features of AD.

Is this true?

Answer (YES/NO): NO